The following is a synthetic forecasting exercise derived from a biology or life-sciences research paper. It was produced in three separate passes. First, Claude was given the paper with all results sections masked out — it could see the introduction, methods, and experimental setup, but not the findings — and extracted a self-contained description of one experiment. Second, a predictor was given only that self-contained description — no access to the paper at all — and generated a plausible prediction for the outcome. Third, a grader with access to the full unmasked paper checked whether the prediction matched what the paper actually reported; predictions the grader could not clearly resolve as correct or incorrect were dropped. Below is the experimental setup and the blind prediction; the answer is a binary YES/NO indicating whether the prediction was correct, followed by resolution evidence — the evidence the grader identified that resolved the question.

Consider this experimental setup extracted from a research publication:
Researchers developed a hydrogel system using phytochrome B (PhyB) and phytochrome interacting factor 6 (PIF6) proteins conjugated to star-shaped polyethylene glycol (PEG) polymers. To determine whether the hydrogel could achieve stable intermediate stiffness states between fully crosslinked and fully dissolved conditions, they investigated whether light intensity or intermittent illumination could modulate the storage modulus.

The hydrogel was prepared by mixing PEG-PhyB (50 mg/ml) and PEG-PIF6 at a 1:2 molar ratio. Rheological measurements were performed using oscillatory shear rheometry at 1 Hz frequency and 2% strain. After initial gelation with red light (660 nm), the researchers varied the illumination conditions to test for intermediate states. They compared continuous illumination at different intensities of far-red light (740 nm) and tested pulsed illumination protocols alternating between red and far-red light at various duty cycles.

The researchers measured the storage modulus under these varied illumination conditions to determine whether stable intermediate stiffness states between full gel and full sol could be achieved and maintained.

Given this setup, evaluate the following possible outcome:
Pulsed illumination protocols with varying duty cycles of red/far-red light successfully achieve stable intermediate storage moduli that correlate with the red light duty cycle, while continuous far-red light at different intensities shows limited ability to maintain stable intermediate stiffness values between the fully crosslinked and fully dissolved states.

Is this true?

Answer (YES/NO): NO